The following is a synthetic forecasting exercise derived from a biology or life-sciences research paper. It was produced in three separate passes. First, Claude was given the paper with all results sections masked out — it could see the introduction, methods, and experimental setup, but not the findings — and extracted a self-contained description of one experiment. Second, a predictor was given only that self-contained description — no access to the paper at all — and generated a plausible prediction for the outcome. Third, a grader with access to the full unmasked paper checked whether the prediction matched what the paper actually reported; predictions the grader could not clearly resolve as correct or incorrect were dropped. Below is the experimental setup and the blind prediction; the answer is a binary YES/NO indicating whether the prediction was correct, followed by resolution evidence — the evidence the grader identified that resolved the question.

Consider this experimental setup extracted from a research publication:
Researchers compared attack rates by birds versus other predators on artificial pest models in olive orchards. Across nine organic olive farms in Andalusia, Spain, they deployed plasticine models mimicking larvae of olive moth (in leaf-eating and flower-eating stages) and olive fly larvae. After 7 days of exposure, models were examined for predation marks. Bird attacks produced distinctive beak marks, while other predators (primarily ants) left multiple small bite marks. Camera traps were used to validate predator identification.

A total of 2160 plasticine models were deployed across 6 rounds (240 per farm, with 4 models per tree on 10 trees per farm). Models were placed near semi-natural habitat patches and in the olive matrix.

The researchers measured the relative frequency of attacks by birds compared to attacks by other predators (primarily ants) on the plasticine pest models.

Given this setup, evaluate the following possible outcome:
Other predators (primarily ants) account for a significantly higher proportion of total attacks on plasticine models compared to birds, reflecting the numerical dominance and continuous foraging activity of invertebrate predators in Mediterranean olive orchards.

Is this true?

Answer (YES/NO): YES